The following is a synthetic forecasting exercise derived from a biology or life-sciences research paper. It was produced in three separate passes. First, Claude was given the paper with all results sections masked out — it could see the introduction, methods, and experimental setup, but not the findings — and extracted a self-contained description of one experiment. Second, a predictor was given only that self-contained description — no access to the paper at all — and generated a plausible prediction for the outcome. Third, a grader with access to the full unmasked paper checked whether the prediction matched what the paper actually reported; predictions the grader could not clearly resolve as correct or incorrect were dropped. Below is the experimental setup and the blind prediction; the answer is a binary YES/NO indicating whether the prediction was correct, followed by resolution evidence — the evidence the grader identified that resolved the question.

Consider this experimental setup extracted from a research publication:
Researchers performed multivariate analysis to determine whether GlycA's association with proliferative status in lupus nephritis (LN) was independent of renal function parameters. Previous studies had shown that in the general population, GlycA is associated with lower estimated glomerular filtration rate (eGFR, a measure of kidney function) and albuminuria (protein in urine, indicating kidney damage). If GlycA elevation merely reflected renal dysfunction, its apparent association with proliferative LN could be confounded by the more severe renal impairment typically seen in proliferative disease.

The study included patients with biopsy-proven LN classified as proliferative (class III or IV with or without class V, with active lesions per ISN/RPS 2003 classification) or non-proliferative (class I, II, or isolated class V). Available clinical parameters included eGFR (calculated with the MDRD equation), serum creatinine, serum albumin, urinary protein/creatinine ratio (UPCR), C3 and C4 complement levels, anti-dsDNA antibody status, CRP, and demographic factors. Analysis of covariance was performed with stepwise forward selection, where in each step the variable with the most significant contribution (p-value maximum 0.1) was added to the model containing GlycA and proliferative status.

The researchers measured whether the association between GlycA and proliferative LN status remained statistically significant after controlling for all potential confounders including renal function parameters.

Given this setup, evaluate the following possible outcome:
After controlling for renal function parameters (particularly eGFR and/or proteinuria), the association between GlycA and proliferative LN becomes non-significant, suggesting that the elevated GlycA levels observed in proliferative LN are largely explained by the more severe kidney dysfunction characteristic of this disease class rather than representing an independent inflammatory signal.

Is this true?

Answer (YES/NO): NO